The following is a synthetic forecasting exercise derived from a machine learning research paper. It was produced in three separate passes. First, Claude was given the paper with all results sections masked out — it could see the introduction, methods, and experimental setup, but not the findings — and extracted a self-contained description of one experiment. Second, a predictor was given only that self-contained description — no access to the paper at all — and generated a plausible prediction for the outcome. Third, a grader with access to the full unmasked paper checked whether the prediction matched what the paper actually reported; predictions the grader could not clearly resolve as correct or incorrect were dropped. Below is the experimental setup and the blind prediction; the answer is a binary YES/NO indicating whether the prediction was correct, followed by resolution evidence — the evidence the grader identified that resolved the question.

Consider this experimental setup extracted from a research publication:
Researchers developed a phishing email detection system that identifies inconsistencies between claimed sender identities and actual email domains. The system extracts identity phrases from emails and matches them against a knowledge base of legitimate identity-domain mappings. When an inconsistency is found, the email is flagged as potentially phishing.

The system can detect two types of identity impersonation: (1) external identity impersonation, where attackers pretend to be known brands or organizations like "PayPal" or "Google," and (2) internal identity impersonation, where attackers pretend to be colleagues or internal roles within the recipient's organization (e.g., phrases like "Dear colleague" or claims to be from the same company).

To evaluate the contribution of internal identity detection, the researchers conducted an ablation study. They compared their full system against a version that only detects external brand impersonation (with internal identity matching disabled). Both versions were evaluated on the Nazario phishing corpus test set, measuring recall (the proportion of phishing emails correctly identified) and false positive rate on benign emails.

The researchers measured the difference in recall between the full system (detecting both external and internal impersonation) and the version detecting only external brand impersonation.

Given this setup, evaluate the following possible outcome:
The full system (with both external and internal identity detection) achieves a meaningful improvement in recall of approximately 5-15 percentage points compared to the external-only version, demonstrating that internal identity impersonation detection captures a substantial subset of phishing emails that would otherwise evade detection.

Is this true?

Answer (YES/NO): NO